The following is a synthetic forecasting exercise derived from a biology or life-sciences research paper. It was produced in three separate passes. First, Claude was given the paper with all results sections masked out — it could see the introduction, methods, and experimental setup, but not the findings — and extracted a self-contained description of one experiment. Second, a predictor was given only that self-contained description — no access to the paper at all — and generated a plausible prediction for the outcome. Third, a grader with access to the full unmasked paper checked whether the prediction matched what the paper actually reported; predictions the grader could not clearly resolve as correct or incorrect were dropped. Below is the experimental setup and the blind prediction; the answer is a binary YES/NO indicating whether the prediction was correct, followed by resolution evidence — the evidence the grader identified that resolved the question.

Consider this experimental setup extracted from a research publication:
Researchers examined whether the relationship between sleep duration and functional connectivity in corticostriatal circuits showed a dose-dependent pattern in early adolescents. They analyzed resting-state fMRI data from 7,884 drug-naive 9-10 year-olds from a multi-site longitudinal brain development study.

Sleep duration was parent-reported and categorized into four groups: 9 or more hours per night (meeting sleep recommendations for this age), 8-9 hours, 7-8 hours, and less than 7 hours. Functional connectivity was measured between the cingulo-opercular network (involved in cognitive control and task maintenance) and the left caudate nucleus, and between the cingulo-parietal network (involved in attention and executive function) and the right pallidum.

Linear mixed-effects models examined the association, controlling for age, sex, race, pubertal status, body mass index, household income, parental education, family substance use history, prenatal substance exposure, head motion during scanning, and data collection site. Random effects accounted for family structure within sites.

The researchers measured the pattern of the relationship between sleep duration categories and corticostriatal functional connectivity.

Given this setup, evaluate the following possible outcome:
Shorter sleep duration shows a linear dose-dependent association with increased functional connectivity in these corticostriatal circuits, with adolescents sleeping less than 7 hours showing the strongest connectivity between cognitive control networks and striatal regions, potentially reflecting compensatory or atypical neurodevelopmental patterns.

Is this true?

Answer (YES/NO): NO